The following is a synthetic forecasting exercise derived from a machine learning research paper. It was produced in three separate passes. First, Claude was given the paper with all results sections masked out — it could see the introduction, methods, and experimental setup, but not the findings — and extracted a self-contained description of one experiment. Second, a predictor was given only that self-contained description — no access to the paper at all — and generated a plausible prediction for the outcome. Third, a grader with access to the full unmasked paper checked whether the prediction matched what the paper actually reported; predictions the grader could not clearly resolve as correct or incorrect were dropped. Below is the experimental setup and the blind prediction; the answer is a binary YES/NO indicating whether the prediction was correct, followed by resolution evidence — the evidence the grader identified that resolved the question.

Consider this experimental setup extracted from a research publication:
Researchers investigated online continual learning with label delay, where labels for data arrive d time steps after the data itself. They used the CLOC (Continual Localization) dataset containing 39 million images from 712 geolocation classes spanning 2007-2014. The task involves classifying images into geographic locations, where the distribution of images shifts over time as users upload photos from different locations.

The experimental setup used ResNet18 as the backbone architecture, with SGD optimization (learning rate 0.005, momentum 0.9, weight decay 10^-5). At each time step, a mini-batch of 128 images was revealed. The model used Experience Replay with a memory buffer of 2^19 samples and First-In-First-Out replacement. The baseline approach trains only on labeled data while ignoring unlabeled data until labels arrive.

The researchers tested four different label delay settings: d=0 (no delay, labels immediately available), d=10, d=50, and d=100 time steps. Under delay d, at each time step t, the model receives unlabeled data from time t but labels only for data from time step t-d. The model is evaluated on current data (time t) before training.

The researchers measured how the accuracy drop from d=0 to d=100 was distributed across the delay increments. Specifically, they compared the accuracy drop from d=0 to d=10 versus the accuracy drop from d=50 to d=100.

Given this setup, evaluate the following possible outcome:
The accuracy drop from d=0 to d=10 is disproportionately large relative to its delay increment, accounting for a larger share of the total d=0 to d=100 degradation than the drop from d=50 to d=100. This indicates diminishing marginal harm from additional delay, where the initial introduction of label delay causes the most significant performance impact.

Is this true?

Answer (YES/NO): YES